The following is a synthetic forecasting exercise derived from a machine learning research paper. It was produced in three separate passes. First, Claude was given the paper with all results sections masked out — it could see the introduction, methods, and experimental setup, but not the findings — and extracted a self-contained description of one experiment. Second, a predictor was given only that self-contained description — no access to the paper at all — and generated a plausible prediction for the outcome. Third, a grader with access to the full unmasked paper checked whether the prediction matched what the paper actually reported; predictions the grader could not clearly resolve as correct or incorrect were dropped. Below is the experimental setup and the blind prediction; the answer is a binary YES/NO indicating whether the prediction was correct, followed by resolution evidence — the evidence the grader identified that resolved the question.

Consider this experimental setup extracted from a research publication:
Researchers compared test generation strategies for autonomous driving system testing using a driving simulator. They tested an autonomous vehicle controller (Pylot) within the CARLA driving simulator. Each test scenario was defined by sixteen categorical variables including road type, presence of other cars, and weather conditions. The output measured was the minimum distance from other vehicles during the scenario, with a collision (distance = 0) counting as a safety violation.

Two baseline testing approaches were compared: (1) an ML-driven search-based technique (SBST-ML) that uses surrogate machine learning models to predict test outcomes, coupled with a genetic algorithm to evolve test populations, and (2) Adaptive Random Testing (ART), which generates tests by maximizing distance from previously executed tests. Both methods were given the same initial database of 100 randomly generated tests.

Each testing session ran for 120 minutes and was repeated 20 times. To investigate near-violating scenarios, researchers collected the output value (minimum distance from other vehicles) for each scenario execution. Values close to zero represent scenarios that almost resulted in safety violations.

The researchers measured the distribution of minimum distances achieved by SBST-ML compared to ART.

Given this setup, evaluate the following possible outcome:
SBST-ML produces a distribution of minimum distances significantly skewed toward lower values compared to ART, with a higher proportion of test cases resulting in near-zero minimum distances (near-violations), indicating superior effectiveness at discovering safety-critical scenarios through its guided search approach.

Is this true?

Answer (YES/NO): NO